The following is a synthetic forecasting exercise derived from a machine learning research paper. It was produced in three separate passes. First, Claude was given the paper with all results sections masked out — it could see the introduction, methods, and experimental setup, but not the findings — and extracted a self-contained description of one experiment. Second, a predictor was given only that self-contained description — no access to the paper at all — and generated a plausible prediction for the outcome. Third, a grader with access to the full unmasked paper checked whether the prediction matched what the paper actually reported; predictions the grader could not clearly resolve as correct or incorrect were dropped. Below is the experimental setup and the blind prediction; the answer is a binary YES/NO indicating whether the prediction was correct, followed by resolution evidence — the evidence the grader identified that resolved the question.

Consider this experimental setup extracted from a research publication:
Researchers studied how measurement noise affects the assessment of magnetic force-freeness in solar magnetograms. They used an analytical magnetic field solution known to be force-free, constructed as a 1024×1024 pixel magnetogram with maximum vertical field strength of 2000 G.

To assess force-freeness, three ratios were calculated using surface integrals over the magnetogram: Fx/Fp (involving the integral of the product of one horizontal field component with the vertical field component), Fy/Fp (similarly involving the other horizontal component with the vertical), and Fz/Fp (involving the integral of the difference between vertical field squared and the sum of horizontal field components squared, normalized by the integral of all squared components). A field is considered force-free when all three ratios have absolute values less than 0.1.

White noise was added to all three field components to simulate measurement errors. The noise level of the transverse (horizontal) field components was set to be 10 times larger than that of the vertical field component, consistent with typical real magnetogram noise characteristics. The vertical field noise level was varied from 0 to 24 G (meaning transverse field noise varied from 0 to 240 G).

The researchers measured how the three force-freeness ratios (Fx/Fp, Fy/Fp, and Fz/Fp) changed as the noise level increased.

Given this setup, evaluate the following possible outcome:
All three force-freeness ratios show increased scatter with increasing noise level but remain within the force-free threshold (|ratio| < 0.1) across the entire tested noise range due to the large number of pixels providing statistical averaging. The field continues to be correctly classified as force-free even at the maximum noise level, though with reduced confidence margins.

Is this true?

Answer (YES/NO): NO